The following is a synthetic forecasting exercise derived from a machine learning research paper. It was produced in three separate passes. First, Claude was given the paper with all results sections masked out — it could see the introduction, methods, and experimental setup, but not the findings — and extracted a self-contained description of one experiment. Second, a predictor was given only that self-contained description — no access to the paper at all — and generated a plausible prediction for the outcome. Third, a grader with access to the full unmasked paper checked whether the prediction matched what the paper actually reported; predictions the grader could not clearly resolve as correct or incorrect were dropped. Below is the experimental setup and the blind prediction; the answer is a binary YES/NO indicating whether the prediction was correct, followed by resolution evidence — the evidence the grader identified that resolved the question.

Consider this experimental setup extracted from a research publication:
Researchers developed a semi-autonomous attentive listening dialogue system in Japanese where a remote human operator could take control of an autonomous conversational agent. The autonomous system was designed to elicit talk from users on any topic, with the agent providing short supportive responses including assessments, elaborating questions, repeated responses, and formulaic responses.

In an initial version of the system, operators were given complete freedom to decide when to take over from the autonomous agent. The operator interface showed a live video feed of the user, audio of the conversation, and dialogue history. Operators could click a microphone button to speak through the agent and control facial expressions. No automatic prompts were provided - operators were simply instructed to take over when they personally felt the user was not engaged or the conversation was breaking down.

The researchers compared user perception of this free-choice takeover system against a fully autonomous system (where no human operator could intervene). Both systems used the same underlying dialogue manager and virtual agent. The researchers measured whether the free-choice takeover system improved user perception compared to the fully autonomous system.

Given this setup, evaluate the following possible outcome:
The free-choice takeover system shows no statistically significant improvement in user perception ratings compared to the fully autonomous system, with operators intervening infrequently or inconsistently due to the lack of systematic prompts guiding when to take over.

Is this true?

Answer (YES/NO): YES